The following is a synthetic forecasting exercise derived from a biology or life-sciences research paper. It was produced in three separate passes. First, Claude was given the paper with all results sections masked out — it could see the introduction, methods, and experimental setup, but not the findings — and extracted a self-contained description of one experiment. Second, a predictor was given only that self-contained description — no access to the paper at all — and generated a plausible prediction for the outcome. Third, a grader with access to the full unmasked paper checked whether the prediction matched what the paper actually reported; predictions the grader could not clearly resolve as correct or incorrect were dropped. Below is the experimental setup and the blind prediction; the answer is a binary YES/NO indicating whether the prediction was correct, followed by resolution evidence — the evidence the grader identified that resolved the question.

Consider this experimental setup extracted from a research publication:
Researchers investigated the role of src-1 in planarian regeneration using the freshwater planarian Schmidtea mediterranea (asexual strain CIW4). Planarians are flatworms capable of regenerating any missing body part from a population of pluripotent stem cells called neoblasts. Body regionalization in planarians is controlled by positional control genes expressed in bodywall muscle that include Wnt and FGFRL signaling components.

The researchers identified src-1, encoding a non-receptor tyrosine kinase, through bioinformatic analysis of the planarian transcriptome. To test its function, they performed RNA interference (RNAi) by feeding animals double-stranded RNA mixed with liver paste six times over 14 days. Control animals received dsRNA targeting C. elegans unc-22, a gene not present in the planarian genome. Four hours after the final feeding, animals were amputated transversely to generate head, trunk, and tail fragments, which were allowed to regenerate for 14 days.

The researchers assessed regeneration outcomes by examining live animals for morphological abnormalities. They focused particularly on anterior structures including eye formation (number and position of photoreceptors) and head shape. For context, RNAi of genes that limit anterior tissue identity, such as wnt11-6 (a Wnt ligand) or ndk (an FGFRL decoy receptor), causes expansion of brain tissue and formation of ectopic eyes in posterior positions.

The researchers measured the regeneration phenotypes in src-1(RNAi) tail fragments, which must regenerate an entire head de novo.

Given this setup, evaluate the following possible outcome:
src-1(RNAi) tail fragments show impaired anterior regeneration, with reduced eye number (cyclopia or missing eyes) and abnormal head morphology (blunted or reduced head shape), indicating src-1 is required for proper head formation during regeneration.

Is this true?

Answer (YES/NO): NO